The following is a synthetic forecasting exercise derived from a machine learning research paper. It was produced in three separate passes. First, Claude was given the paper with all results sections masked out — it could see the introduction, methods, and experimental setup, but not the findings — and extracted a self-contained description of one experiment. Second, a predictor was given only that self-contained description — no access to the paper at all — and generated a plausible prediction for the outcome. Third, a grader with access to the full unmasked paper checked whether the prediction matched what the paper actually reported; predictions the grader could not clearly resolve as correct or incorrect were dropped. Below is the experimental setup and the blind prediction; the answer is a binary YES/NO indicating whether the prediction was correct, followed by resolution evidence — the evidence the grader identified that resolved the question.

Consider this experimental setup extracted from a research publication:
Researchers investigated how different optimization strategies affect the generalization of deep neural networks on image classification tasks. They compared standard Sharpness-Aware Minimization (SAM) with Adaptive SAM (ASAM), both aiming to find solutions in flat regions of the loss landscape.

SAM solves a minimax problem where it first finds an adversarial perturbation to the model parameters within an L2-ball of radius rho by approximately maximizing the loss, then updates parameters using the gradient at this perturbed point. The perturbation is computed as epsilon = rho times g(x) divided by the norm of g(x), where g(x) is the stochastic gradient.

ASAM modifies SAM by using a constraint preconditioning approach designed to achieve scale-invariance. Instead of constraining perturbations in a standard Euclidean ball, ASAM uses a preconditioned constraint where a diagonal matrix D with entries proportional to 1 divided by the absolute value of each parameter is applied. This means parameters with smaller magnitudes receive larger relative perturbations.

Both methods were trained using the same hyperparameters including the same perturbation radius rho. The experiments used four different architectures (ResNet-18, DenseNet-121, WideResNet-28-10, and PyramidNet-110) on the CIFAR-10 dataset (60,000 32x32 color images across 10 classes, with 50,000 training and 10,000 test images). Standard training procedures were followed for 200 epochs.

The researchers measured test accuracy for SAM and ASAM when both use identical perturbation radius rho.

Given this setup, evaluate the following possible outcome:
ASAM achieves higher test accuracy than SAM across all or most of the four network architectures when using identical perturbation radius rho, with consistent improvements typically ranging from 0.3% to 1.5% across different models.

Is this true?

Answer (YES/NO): NO